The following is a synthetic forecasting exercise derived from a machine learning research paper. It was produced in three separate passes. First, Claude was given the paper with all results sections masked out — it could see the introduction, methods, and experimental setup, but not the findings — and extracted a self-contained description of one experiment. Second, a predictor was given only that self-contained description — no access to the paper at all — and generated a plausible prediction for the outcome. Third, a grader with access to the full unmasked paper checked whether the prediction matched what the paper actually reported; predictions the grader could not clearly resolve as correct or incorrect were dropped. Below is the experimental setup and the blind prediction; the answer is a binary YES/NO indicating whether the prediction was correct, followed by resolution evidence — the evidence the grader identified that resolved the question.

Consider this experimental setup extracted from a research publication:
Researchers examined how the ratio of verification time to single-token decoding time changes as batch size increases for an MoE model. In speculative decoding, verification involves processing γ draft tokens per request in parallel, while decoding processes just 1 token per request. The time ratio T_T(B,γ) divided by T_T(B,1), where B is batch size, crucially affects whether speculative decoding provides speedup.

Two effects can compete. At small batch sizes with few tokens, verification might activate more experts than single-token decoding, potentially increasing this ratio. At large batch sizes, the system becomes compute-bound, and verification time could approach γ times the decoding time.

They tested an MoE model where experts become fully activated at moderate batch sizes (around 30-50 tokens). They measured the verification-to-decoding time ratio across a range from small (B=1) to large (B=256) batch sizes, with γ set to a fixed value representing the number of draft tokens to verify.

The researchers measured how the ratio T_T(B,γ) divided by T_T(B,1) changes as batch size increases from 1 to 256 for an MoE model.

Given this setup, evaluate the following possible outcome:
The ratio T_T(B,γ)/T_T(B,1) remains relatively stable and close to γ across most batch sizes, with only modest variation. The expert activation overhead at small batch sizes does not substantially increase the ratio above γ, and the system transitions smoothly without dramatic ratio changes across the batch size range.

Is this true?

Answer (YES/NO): NO